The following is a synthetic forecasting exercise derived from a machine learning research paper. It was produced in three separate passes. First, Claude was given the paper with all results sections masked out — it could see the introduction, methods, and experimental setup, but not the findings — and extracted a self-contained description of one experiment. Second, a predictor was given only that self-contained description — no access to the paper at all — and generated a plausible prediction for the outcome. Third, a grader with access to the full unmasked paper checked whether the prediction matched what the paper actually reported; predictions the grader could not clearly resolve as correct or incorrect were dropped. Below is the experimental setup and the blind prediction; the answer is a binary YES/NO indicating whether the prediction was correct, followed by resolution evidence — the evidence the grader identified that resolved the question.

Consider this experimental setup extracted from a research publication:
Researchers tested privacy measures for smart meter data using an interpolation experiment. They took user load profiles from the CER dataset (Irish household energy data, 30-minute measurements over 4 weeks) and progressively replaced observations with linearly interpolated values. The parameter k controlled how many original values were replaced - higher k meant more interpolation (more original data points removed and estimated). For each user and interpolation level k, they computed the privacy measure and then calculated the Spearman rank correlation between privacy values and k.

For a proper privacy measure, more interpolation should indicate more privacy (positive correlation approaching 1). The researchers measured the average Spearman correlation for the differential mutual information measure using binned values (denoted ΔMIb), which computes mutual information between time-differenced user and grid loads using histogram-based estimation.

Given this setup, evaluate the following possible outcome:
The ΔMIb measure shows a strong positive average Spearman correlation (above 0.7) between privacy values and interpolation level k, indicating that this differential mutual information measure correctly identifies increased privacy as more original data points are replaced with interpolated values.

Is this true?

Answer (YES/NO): NO